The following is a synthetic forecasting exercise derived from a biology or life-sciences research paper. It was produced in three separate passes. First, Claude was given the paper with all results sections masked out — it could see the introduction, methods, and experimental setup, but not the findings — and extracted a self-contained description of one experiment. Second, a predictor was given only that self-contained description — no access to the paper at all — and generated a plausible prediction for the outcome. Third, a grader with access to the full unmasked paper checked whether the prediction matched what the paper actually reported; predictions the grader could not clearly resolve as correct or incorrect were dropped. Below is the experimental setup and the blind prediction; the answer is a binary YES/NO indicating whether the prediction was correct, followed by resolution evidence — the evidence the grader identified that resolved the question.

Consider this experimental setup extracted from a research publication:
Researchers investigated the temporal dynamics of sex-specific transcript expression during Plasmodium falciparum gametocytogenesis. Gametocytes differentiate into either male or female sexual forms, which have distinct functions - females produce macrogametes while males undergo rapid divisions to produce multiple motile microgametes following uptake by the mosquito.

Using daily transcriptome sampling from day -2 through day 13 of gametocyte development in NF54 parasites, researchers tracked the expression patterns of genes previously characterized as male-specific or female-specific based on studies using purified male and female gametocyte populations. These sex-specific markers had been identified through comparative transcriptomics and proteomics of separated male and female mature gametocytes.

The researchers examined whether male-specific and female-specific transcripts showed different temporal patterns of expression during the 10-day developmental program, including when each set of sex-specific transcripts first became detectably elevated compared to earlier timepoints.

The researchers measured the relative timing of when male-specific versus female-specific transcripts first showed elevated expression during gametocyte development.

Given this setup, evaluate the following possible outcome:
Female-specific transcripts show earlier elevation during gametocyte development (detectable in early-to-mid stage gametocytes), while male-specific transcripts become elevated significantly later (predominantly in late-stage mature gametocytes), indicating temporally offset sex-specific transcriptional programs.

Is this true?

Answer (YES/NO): NO